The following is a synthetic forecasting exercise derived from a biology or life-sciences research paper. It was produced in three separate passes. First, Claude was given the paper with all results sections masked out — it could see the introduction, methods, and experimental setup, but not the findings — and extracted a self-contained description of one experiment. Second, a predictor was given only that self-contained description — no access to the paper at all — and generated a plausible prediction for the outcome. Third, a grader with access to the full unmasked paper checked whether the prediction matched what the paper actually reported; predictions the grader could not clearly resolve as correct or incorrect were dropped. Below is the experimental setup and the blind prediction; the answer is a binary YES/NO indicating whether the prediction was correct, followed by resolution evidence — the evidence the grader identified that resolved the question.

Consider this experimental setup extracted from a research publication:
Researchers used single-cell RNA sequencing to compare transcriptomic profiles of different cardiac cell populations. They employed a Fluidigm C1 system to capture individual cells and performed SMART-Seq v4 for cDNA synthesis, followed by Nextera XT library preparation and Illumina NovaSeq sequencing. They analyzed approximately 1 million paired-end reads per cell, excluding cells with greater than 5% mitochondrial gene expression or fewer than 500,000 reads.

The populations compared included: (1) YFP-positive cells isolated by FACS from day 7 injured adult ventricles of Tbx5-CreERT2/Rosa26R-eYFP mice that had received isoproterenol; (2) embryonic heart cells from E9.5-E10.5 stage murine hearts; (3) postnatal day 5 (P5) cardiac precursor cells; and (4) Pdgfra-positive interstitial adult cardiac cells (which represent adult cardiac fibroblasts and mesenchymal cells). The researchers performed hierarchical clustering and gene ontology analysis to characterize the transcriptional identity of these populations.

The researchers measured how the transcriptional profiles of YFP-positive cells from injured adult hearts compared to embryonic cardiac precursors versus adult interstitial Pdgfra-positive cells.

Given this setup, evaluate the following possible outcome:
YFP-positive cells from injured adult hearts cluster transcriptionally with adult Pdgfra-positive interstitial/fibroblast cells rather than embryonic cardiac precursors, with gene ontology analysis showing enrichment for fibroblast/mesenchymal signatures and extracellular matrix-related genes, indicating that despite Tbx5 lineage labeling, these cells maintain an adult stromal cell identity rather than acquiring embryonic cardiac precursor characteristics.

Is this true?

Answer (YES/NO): NO